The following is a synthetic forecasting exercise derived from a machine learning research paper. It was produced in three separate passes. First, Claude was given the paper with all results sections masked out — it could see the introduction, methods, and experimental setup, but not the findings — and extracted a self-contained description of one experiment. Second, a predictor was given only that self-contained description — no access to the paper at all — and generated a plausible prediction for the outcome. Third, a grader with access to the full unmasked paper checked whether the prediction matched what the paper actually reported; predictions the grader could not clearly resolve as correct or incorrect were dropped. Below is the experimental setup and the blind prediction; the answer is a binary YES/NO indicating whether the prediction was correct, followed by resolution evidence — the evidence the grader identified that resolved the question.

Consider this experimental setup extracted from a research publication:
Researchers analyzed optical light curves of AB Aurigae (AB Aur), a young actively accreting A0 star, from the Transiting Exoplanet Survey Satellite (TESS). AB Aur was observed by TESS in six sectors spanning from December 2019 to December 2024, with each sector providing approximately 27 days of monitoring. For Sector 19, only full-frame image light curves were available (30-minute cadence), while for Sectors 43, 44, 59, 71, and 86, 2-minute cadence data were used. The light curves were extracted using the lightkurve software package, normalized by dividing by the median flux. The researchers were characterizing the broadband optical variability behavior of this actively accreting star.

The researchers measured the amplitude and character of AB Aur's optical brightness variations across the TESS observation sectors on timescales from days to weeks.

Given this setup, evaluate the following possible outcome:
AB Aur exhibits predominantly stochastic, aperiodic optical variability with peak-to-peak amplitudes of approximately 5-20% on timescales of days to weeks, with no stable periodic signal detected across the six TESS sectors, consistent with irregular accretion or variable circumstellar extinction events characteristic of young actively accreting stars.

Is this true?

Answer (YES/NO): NO